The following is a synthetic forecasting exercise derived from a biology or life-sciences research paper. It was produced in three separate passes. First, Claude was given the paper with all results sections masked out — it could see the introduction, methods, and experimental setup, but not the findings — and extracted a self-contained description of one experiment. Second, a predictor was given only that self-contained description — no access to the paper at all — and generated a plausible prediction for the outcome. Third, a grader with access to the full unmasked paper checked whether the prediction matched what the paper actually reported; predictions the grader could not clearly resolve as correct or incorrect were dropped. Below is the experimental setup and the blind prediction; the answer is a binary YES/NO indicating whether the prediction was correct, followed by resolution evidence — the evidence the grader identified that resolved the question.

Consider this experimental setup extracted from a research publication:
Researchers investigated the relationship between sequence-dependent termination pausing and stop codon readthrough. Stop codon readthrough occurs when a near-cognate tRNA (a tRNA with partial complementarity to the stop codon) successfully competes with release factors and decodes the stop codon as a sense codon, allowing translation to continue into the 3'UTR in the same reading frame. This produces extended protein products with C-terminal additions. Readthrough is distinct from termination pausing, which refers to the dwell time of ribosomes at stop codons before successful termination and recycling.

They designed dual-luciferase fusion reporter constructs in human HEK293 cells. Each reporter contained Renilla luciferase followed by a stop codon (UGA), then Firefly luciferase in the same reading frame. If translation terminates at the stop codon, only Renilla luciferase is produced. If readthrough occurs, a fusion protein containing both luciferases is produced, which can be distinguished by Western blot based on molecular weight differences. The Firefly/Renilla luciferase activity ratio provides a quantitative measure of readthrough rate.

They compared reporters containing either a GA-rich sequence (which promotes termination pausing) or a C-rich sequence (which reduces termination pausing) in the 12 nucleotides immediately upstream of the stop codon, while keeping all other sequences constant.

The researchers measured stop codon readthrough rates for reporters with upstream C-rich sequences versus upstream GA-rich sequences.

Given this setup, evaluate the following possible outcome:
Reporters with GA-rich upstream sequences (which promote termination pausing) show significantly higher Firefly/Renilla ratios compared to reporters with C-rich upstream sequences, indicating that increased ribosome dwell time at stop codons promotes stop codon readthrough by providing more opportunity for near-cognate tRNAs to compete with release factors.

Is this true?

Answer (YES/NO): NO